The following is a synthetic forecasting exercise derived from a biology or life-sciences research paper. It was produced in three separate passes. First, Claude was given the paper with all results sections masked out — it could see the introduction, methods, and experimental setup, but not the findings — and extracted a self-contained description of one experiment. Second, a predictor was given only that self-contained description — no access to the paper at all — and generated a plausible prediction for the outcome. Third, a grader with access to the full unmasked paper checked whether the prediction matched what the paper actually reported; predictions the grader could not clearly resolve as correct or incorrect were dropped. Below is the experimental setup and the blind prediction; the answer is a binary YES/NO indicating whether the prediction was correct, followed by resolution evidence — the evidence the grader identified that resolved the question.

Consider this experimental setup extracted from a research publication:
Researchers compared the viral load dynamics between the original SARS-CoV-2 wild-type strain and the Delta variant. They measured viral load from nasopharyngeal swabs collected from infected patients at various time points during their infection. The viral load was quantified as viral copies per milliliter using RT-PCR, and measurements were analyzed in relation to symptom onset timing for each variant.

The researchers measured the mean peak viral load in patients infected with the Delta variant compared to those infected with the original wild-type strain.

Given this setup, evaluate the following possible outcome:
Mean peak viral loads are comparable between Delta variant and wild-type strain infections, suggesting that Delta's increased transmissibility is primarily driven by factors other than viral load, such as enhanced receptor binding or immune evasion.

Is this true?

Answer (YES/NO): NO